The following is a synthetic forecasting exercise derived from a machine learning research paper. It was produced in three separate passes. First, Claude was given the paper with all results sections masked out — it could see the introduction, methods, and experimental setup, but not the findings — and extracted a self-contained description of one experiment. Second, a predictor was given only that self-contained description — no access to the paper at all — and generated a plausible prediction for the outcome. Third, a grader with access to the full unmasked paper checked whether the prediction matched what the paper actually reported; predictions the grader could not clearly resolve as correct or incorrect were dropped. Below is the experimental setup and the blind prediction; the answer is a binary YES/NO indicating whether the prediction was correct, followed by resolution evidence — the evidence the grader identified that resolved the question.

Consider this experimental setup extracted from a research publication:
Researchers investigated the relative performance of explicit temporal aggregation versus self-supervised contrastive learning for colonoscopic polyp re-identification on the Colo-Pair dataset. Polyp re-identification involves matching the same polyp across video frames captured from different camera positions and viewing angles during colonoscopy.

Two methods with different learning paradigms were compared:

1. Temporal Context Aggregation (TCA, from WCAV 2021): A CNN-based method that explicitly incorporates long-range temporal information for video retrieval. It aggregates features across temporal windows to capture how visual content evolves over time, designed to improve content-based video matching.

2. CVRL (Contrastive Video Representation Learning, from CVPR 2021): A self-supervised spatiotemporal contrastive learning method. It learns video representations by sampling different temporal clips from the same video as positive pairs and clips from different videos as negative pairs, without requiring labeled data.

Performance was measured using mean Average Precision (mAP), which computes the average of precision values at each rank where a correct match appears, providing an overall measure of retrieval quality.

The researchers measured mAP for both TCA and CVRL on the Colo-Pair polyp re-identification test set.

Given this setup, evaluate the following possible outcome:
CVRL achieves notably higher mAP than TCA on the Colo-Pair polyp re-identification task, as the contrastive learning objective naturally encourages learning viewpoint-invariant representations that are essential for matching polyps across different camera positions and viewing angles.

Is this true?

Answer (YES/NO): NO